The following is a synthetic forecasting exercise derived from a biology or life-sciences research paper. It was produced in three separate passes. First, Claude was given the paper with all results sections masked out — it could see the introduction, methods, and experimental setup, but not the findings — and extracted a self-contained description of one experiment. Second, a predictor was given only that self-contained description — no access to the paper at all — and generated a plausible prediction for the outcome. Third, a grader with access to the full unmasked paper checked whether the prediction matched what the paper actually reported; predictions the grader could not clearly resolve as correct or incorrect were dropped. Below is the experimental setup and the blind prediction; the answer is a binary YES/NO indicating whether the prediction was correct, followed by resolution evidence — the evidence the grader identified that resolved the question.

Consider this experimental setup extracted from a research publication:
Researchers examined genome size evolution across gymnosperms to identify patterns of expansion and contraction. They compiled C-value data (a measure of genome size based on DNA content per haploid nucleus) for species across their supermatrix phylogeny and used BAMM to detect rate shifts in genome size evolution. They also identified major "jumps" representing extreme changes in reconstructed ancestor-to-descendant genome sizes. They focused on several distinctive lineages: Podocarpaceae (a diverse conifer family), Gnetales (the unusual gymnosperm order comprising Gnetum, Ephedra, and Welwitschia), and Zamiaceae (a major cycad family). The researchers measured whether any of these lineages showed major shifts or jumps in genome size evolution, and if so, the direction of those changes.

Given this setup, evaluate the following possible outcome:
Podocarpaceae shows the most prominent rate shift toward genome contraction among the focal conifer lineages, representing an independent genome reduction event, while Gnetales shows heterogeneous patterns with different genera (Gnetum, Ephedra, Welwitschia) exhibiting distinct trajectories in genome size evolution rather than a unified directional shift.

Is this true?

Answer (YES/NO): NO